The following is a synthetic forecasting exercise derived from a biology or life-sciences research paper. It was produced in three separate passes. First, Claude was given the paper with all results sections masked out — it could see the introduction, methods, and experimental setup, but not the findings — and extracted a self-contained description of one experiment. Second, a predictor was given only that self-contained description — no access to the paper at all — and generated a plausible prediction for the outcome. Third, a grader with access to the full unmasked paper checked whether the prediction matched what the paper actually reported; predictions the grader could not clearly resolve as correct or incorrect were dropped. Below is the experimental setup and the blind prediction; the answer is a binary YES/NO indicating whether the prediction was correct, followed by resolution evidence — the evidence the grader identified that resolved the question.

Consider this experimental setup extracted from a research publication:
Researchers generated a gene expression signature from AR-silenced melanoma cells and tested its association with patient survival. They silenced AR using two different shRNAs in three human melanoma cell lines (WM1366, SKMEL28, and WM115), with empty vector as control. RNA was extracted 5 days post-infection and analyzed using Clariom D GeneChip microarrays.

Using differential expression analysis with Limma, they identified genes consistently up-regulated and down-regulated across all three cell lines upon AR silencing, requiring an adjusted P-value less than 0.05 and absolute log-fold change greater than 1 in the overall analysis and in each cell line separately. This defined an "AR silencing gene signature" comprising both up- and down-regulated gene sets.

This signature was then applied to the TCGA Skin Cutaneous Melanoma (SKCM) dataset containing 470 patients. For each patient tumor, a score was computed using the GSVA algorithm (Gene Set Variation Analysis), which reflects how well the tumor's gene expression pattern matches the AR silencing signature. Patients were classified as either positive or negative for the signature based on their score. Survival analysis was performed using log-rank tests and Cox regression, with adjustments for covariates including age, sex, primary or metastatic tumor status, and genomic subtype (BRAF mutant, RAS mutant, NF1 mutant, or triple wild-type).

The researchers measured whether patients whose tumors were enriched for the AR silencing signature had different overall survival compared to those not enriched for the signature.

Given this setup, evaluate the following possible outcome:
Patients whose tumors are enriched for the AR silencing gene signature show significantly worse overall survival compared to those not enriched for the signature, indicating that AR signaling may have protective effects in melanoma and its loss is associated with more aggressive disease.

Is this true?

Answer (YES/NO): NO